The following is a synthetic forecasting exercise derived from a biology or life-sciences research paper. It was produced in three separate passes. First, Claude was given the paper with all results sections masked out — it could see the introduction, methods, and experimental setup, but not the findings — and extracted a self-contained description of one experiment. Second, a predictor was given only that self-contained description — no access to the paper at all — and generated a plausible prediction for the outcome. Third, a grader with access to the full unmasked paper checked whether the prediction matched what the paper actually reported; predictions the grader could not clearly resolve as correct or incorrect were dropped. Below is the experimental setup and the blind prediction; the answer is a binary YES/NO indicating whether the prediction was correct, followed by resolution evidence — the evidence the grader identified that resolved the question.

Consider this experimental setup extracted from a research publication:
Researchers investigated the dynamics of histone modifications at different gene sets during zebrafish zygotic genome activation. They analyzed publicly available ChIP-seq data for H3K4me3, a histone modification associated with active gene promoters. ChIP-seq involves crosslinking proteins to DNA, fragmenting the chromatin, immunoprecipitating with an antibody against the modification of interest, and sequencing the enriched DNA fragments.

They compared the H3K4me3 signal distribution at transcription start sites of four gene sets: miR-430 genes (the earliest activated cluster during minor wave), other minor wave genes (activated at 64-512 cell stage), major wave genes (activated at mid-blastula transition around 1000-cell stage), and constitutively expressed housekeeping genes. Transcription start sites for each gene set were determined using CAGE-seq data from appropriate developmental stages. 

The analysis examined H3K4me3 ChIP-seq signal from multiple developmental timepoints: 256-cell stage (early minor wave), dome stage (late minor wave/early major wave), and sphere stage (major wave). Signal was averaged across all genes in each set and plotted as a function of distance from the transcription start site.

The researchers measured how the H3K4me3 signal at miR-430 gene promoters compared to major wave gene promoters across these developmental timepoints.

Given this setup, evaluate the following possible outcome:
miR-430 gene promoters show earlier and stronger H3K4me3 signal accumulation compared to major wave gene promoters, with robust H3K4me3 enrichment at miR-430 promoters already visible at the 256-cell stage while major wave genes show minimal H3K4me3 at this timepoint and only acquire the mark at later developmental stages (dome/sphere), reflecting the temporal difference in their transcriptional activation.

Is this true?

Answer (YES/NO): NO